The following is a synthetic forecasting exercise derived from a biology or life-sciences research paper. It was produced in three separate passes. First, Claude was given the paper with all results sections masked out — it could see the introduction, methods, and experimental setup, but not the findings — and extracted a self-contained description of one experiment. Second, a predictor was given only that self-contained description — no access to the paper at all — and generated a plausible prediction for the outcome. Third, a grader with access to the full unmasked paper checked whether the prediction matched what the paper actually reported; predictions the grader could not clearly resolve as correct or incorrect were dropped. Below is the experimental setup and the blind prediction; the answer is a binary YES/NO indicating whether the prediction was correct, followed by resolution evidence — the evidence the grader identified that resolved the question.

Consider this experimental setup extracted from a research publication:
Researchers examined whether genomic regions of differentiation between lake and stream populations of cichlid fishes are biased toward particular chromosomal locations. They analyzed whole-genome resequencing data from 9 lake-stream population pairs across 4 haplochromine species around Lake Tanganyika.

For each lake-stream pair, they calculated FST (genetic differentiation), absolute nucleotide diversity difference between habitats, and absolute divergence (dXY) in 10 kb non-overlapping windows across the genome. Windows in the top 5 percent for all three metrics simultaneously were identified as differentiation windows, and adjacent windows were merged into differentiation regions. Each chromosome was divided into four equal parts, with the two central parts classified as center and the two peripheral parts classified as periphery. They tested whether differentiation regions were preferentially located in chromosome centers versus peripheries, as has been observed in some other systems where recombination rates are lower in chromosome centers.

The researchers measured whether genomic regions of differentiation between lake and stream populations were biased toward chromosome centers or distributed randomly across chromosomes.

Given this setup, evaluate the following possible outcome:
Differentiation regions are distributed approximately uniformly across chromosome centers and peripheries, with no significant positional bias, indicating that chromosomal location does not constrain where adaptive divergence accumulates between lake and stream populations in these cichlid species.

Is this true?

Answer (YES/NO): YES